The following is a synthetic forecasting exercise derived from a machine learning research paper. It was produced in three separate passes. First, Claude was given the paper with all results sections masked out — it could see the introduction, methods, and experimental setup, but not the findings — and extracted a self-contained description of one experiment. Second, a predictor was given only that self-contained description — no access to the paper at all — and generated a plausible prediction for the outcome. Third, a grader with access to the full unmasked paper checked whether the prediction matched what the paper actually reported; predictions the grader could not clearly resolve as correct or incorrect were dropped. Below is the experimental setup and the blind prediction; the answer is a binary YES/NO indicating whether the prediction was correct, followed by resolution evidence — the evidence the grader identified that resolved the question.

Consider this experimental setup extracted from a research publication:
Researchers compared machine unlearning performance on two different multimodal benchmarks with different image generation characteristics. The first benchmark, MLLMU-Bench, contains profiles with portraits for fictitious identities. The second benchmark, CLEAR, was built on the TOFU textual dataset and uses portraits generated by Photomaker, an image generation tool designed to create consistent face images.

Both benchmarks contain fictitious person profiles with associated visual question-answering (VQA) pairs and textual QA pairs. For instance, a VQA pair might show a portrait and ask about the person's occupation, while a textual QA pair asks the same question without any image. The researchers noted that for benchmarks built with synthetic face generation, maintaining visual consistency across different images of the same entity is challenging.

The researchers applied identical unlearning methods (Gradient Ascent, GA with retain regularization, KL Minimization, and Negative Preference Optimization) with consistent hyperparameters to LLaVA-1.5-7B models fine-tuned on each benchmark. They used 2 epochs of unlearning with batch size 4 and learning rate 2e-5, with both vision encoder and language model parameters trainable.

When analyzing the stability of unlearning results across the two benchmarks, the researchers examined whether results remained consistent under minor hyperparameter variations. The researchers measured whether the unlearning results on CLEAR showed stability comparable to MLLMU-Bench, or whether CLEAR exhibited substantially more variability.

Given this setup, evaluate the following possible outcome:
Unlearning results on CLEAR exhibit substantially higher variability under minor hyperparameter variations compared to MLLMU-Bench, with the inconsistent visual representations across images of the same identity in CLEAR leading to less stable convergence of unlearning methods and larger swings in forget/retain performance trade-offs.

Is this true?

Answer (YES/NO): YES